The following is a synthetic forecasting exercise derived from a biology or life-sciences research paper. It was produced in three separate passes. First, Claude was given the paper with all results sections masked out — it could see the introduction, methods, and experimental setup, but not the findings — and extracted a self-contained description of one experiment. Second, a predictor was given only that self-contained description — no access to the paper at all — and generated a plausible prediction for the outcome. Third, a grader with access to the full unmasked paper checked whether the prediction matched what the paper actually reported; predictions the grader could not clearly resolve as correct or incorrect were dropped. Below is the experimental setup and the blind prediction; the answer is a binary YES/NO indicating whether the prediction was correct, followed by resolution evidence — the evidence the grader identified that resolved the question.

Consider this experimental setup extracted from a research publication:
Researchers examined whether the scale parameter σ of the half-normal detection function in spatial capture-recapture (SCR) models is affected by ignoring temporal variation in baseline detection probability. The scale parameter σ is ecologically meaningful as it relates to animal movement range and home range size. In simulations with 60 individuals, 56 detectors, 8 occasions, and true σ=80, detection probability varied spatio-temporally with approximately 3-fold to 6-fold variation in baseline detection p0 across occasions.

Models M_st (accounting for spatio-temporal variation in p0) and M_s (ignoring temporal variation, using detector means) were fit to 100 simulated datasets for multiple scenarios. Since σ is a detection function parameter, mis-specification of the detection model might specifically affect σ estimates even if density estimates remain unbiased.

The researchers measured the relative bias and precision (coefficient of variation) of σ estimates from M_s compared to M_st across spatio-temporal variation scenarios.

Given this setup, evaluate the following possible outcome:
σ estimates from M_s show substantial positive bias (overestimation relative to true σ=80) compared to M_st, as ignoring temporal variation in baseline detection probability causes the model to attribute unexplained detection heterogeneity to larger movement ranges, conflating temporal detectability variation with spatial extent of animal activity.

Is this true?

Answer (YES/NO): NO